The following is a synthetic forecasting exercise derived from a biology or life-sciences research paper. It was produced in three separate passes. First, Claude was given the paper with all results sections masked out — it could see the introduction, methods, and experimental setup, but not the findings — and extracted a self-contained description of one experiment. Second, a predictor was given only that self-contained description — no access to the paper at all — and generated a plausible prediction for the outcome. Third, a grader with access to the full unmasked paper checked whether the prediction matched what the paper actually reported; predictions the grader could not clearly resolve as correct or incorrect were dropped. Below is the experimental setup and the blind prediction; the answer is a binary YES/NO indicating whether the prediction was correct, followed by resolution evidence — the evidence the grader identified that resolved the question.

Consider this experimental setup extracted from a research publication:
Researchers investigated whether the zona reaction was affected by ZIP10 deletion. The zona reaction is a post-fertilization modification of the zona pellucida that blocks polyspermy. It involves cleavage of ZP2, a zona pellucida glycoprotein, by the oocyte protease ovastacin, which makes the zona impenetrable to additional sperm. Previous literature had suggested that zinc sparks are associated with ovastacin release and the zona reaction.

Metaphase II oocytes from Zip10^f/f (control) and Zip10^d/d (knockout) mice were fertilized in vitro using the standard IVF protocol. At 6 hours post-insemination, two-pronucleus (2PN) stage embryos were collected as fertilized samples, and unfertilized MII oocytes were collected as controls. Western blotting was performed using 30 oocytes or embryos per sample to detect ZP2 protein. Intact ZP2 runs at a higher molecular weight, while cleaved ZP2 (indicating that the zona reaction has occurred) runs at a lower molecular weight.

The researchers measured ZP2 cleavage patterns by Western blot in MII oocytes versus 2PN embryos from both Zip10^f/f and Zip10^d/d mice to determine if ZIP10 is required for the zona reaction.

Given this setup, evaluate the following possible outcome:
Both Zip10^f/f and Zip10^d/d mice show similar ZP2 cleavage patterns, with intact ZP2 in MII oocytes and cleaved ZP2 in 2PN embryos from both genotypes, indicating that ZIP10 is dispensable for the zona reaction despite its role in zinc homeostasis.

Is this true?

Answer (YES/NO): YES